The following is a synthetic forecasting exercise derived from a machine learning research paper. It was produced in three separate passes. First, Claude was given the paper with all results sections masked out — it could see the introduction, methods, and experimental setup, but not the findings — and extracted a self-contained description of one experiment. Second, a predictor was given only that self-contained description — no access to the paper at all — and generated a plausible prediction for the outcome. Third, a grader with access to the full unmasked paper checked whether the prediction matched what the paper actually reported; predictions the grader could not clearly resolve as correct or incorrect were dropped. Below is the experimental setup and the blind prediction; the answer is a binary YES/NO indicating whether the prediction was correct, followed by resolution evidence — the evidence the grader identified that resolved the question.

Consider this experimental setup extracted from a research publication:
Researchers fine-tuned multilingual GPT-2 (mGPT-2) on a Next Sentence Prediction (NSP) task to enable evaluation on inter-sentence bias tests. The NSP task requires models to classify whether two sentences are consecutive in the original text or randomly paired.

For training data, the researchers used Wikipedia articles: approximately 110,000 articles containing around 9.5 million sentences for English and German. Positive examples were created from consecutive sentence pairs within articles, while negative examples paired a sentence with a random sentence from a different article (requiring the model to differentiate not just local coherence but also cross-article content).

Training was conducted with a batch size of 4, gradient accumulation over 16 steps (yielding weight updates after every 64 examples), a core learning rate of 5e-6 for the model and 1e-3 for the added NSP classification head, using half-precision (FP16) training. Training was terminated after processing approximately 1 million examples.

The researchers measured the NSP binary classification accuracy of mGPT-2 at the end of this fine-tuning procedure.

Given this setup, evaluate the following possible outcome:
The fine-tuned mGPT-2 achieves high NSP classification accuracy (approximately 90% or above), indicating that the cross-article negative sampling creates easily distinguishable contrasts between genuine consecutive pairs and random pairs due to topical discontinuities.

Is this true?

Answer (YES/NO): YES